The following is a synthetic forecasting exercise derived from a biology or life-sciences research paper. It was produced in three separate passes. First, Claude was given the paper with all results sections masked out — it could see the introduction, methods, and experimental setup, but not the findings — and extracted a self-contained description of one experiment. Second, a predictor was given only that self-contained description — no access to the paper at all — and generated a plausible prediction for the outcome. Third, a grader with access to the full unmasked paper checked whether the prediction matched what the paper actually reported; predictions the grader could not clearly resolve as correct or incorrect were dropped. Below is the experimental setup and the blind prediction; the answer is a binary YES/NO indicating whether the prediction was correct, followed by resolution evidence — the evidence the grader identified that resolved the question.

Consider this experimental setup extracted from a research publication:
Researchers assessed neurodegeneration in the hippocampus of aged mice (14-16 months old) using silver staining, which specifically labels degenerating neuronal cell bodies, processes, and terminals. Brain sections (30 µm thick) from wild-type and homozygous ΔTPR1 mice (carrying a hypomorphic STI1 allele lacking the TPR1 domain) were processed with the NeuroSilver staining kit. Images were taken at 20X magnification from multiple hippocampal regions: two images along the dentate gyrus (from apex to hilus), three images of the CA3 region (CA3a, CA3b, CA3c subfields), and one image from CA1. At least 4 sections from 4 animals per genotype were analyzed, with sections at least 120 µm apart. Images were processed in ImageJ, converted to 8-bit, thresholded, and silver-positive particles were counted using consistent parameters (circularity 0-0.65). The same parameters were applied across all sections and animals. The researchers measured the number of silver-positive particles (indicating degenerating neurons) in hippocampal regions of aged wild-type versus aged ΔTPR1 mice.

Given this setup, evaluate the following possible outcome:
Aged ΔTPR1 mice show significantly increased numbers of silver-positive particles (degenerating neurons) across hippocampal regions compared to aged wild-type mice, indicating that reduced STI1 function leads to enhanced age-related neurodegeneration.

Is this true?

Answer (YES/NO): NO